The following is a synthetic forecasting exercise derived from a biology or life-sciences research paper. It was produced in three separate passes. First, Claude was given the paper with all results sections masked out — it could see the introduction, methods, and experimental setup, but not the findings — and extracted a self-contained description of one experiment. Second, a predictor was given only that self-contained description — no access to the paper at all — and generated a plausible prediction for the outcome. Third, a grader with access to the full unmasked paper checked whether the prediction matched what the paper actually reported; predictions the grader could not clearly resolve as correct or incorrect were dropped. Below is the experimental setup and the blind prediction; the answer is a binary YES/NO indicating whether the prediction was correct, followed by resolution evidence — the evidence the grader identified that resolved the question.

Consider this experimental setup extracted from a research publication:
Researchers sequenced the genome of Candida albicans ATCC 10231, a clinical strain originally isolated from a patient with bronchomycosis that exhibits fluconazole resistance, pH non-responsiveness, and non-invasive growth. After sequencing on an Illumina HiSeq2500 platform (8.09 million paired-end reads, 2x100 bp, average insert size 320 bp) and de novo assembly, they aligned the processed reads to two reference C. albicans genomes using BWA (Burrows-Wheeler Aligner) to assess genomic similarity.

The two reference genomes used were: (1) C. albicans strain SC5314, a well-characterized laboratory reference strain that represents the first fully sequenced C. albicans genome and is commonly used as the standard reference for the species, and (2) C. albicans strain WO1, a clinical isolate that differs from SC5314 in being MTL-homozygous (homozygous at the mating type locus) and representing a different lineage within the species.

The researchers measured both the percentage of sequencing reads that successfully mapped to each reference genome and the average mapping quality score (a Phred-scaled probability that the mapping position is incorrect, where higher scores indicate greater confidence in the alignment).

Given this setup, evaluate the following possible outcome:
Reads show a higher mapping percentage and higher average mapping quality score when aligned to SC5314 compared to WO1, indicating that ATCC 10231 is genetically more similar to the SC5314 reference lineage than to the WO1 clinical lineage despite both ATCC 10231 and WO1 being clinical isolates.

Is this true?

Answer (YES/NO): NO